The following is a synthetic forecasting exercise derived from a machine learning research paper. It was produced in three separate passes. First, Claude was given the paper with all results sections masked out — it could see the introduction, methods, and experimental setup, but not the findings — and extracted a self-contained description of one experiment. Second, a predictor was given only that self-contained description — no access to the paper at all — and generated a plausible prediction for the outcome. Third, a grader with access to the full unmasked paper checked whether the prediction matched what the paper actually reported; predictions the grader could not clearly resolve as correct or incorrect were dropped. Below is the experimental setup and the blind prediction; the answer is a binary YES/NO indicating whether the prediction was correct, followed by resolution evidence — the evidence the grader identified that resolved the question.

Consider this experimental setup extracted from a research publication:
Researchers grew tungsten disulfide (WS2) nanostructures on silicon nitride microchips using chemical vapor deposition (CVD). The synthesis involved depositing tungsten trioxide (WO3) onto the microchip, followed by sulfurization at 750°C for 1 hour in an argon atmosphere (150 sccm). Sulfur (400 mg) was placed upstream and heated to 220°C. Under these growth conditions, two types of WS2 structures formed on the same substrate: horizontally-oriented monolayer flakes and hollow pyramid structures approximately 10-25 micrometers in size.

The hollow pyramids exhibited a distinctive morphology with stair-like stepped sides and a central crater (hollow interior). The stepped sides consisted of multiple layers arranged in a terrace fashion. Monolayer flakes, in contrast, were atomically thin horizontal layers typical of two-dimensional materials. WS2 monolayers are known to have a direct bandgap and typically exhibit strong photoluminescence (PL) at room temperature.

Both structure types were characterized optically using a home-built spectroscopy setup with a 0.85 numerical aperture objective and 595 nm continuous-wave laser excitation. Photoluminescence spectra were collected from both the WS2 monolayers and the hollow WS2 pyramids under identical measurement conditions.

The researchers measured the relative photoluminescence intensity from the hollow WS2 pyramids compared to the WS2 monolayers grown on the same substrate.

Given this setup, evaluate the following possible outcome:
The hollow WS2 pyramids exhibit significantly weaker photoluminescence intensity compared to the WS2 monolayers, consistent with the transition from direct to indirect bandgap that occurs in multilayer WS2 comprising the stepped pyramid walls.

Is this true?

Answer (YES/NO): NO